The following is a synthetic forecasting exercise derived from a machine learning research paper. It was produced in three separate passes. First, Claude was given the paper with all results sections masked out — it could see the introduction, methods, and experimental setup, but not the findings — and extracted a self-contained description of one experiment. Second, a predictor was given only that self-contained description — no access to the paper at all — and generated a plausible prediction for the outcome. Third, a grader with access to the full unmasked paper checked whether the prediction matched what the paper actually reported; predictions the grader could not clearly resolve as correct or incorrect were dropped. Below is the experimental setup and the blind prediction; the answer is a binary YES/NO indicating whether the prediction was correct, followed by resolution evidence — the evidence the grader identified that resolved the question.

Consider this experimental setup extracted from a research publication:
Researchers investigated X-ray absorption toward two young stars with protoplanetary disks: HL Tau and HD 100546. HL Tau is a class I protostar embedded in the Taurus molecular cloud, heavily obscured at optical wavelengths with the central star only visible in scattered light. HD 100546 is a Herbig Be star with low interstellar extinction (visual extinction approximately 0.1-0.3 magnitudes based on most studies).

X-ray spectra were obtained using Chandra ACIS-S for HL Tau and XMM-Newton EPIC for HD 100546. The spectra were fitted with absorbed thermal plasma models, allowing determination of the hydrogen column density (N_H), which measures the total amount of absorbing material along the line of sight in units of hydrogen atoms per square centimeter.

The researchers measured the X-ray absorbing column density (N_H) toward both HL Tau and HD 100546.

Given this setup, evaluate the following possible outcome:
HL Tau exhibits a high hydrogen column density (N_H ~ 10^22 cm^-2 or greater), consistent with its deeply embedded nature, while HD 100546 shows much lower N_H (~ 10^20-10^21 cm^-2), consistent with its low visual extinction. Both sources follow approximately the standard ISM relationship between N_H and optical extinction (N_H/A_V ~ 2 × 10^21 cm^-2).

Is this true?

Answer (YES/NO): NO